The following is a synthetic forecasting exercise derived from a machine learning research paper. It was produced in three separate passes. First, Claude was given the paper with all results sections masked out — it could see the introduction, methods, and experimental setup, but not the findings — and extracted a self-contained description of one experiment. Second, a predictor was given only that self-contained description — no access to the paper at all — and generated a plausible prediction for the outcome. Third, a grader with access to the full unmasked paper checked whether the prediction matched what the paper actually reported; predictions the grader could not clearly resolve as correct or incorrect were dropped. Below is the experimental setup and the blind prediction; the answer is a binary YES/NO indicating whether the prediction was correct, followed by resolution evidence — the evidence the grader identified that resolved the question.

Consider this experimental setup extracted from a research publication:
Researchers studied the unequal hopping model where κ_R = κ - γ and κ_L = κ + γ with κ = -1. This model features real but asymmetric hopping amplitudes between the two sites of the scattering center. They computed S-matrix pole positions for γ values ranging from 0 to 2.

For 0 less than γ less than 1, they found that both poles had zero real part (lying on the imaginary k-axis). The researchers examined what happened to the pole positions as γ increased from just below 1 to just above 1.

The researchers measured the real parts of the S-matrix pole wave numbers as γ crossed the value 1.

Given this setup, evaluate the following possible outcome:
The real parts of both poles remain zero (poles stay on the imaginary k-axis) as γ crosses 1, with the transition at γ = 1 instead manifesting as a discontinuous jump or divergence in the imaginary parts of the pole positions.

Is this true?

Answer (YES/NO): NO